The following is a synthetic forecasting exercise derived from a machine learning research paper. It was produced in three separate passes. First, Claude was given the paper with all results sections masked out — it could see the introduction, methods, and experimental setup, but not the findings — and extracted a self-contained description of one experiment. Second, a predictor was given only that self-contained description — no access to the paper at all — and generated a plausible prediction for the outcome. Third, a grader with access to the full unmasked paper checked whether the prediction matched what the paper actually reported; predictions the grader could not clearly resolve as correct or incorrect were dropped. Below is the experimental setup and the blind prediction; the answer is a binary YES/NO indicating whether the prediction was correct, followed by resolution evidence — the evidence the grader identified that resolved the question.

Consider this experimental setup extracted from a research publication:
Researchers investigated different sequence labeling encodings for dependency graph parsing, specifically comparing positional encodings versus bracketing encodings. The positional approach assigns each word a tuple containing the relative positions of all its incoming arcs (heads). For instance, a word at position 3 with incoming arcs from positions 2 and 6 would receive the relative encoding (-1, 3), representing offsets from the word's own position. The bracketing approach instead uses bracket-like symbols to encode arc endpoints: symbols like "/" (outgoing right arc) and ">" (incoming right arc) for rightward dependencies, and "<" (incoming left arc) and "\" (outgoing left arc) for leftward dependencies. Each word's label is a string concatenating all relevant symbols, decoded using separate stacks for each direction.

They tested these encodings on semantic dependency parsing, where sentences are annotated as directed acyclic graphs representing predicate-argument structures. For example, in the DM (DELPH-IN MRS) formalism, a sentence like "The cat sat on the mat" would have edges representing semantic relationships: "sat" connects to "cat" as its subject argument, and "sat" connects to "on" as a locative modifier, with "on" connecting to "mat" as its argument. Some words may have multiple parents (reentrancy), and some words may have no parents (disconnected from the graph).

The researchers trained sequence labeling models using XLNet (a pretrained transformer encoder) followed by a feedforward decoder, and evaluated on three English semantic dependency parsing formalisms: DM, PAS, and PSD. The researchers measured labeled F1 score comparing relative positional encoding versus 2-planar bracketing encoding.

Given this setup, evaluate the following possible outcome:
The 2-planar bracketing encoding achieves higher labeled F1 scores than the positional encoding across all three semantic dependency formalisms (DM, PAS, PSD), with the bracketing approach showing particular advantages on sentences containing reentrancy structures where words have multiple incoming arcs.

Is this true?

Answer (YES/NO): NO